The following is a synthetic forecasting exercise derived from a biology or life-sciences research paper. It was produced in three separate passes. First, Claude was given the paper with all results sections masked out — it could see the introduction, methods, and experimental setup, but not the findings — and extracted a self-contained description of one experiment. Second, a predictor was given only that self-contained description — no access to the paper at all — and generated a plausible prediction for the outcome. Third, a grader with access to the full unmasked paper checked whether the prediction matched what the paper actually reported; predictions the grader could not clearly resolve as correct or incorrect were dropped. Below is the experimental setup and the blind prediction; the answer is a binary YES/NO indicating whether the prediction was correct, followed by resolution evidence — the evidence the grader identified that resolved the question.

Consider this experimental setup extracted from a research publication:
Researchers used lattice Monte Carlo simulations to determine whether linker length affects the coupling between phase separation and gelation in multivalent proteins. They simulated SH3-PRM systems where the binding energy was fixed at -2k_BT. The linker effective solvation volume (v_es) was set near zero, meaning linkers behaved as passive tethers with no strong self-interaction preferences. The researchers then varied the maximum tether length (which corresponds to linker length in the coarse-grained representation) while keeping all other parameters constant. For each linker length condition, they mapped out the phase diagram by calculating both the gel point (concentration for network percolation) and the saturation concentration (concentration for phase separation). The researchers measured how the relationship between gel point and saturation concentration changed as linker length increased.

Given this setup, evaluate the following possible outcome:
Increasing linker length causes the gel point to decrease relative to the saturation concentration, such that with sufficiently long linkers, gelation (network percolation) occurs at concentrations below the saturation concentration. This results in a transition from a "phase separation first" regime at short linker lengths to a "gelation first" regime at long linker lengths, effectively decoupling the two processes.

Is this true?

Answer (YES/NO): NO